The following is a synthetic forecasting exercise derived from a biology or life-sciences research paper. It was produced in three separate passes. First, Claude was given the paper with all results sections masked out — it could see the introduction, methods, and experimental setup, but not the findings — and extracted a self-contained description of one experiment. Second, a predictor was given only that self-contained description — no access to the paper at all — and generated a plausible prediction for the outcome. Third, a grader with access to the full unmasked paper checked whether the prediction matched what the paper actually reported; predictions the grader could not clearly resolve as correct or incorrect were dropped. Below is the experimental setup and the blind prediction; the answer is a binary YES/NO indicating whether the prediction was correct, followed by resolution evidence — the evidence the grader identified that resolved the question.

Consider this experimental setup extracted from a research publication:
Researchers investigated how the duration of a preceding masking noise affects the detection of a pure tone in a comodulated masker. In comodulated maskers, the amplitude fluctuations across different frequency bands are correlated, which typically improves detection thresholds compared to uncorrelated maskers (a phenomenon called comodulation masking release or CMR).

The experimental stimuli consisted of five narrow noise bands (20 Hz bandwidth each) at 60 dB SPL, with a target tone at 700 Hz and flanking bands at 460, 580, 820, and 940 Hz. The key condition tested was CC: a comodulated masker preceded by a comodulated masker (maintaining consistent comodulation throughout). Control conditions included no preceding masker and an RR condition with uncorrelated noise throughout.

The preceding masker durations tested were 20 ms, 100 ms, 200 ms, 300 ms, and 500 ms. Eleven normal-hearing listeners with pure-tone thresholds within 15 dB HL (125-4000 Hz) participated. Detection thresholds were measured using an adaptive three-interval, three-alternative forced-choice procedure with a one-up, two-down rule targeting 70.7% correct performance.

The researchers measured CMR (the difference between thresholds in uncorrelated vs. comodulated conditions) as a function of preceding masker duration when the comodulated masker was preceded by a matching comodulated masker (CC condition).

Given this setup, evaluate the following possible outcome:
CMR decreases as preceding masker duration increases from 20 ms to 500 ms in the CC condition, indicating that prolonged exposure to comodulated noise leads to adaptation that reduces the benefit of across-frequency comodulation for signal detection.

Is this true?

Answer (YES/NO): NO